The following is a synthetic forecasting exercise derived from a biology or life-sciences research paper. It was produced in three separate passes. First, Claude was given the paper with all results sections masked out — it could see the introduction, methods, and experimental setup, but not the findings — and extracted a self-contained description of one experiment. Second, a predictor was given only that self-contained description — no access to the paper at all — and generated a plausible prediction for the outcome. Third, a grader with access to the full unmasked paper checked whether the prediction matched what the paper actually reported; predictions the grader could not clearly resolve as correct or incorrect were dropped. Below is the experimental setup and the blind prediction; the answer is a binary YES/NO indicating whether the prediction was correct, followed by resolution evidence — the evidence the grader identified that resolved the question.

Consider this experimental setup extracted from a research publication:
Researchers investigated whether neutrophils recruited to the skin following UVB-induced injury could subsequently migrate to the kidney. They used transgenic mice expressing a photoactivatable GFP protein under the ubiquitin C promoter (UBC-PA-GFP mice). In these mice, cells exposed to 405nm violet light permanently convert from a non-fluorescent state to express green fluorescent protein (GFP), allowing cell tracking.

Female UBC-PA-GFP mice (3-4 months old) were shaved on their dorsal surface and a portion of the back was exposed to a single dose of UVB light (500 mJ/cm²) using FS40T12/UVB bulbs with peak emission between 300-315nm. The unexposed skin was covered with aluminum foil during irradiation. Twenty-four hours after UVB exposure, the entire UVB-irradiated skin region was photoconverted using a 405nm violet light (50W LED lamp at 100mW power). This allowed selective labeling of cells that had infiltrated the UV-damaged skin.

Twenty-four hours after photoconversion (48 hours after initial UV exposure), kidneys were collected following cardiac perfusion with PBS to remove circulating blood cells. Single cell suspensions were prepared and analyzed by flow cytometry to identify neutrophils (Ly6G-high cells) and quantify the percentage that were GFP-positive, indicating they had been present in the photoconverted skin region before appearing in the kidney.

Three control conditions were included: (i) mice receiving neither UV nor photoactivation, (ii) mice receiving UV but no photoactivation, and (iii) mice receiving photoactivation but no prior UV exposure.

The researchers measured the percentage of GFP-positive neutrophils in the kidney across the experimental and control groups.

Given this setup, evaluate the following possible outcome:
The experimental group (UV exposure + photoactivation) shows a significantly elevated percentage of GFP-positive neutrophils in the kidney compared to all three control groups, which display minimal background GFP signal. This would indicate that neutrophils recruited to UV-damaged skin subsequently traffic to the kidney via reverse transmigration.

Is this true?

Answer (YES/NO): YES